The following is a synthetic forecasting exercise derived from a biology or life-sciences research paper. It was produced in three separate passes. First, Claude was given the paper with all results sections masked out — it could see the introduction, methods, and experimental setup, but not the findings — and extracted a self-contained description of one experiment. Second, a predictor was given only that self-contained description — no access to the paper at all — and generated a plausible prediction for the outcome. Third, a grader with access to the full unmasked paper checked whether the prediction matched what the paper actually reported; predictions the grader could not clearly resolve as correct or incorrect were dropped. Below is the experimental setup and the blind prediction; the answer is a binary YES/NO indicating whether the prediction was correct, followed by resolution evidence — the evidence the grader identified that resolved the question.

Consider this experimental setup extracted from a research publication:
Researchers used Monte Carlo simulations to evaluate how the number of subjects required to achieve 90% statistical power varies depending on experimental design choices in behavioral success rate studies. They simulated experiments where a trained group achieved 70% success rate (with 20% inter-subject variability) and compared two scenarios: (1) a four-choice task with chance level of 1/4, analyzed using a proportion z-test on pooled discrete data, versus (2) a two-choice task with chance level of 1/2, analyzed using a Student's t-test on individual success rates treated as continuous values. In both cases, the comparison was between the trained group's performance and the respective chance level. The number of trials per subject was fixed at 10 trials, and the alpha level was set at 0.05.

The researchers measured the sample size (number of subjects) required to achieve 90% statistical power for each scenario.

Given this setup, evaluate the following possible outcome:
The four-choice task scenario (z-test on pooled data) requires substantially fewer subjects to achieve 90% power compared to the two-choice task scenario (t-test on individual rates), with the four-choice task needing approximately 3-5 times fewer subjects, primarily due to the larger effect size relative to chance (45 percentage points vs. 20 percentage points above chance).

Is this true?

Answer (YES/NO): NO